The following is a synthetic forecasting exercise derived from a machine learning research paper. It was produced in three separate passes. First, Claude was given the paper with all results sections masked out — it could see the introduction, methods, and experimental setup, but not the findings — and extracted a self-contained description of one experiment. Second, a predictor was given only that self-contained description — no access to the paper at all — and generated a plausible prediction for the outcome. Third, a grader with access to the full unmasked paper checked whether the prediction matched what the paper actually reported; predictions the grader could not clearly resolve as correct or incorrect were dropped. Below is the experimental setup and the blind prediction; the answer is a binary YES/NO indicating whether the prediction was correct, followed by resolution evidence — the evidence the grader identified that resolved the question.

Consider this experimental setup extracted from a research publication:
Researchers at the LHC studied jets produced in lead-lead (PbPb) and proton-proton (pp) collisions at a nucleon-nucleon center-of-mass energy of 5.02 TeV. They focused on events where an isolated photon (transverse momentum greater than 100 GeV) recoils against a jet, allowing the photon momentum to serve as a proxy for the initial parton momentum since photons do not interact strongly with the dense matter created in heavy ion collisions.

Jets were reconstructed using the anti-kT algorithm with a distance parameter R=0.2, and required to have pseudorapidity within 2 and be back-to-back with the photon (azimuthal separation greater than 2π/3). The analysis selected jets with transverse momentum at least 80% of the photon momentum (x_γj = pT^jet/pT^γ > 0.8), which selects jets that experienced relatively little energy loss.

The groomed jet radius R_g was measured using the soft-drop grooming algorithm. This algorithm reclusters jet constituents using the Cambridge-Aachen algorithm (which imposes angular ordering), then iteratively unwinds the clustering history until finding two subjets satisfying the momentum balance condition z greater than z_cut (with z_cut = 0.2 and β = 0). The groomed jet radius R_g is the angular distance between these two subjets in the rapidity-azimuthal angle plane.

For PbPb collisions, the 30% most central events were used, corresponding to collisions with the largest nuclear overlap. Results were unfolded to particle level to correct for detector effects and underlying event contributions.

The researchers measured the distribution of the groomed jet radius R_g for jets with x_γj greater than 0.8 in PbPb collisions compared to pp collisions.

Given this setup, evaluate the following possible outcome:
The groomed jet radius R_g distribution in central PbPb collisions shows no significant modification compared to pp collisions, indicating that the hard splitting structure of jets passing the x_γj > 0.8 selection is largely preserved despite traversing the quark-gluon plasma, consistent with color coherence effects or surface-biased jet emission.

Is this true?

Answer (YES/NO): NO